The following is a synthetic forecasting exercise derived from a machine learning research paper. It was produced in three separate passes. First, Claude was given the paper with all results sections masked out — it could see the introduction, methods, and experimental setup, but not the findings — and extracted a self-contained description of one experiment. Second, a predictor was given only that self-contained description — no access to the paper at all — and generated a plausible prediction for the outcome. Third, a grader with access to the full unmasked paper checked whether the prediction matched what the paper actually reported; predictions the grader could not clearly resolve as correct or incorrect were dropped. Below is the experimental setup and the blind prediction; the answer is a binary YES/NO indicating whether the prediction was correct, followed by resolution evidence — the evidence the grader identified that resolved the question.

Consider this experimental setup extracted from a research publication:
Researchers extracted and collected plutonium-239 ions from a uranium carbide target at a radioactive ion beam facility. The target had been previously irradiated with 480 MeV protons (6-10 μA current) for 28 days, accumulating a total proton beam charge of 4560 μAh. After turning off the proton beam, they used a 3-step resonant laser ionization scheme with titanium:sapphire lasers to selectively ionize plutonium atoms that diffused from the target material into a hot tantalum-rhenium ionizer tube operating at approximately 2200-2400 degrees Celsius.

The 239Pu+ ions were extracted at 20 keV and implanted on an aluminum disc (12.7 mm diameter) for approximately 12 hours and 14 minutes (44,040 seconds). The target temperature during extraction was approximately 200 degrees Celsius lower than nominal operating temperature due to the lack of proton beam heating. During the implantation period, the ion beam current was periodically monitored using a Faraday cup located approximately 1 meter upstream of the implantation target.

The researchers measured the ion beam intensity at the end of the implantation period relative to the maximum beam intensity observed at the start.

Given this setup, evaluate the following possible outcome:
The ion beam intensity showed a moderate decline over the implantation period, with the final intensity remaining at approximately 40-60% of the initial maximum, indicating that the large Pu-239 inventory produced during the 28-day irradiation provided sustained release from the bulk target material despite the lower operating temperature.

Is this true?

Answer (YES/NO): NO